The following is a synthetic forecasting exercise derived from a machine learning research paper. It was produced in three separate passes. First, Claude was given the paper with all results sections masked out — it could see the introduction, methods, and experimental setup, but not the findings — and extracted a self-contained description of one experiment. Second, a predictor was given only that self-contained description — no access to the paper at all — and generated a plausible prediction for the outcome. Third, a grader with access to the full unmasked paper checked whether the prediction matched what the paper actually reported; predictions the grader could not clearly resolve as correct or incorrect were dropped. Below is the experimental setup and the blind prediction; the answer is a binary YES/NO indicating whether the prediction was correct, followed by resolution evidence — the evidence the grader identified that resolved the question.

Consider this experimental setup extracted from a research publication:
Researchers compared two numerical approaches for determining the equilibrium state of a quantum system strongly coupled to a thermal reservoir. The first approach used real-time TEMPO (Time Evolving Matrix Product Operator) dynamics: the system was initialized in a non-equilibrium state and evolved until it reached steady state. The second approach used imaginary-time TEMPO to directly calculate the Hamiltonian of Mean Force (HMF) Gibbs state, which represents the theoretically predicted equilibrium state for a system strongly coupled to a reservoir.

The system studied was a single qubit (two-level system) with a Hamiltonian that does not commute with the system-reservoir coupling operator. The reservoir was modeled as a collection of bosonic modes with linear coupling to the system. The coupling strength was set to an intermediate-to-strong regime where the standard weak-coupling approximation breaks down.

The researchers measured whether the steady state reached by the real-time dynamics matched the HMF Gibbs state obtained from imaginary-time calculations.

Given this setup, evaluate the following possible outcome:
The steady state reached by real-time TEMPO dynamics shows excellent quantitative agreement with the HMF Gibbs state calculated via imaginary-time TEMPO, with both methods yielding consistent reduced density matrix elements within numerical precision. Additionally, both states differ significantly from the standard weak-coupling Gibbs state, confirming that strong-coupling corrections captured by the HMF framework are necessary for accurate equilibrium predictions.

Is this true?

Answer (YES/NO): YES